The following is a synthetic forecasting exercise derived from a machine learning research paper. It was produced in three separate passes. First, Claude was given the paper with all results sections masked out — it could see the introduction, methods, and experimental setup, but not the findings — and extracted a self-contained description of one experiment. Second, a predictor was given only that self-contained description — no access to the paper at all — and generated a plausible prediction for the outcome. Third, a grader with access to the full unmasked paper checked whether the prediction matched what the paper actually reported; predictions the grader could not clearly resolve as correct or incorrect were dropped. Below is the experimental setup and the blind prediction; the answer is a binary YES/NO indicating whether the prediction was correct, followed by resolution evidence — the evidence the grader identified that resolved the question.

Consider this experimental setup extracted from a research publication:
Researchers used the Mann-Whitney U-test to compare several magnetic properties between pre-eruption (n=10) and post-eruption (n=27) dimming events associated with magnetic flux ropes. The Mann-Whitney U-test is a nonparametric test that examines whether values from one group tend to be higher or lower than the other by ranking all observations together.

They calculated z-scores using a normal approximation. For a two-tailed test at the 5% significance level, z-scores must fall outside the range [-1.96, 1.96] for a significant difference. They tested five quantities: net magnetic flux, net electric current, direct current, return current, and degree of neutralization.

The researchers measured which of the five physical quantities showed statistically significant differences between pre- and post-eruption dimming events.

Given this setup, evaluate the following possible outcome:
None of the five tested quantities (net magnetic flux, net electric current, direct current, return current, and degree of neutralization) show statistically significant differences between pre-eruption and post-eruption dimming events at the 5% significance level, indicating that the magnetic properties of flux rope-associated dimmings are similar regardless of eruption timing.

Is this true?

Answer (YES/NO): NO